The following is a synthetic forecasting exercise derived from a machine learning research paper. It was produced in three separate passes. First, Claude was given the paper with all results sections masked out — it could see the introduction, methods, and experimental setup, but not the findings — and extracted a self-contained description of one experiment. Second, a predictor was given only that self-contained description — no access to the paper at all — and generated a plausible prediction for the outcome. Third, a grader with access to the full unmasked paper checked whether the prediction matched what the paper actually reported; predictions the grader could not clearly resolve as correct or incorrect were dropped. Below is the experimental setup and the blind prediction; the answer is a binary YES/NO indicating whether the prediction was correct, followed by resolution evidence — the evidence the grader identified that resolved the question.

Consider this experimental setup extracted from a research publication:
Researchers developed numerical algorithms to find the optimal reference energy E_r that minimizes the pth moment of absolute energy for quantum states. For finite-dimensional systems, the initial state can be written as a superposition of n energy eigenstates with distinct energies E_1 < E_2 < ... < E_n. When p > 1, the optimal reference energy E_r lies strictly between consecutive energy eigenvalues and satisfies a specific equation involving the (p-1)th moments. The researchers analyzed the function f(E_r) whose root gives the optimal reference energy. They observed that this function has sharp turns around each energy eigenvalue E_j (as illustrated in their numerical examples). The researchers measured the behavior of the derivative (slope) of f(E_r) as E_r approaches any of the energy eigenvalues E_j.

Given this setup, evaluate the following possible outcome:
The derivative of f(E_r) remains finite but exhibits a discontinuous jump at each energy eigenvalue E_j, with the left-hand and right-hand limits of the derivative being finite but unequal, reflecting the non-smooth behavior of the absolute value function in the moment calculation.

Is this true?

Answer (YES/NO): NO